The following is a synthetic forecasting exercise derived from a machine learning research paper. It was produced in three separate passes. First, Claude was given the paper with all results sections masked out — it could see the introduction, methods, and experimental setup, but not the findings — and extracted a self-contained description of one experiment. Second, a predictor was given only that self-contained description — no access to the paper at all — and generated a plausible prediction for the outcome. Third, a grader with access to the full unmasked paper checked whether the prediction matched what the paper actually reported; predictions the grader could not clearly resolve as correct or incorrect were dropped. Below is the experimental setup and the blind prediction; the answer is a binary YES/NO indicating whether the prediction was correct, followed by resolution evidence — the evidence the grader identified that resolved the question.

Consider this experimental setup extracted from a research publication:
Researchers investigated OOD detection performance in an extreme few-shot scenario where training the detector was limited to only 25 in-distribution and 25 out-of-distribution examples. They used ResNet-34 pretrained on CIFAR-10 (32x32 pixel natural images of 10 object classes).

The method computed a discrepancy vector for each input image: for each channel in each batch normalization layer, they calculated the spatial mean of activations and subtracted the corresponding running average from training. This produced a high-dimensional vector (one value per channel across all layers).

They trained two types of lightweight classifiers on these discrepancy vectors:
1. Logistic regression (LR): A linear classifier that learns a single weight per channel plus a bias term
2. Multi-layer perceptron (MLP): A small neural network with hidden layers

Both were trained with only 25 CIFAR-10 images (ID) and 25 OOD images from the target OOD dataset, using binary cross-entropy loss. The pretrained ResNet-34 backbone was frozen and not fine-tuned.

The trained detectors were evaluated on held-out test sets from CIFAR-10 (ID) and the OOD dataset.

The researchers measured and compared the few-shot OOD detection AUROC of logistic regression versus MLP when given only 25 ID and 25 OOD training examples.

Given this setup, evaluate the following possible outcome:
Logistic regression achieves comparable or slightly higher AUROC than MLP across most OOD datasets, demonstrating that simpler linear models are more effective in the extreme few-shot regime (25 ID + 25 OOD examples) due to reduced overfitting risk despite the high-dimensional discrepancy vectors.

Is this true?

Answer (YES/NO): YES